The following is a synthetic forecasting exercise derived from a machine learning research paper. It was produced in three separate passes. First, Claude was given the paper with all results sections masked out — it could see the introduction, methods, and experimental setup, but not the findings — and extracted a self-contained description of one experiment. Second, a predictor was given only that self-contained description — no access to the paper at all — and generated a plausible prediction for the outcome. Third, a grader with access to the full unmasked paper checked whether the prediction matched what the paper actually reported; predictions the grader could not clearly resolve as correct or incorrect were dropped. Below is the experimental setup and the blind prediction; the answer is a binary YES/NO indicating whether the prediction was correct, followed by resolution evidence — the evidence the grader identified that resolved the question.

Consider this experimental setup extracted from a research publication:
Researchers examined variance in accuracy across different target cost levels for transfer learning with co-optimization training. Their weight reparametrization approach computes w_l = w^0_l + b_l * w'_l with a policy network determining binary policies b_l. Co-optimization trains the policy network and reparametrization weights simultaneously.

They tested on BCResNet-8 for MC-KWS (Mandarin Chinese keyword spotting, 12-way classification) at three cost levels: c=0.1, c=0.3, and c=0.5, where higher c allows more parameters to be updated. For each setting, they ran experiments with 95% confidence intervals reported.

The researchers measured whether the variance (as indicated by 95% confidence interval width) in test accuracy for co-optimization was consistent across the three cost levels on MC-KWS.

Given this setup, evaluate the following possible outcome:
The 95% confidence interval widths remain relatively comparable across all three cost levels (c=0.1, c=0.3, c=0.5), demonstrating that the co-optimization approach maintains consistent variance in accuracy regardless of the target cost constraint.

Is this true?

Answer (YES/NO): NO